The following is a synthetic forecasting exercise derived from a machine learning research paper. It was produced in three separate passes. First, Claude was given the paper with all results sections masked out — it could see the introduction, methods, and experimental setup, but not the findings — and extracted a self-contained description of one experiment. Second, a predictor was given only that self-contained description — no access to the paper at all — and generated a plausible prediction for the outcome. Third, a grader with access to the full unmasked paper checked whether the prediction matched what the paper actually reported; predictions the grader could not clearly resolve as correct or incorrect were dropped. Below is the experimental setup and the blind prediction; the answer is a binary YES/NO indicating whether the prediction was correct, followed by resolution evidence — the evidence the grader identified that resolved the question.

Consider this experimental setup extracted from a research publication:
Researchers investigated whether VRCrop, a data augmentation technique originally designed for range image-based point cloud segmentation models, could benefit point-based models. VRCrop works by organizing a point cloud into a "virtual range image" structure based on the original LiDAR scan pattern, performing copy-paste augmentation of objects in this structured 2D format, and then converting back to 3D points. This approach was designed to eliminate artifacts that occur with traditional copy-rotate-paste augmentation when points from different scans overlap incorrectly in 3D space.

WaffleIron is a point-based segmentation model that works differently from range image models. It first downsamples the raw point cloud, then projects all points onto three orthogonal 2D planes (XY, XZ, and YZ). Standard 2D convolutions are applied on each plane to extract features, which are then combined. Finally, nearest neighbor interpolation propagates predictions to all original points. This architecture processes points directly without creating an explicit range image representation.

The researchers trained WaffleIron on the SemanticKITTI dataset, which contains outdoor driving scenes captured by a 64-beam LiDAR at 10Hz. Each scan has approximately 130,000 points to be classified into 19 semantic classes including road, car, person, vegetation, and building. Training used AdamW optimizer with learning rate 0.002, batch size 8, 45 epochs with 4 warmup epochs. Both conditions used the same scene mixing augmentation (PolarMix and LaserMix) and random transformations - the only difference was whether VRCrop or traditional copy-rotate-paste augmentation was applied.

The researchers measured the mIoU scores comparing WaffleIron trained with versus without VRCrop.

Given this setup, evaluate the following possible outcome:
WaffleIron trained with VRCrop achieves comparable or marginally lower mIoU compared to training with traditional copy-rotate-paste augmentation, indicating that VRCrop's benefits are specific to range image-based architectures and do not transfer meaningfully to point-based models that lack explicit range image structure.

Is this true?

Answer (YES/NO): YES